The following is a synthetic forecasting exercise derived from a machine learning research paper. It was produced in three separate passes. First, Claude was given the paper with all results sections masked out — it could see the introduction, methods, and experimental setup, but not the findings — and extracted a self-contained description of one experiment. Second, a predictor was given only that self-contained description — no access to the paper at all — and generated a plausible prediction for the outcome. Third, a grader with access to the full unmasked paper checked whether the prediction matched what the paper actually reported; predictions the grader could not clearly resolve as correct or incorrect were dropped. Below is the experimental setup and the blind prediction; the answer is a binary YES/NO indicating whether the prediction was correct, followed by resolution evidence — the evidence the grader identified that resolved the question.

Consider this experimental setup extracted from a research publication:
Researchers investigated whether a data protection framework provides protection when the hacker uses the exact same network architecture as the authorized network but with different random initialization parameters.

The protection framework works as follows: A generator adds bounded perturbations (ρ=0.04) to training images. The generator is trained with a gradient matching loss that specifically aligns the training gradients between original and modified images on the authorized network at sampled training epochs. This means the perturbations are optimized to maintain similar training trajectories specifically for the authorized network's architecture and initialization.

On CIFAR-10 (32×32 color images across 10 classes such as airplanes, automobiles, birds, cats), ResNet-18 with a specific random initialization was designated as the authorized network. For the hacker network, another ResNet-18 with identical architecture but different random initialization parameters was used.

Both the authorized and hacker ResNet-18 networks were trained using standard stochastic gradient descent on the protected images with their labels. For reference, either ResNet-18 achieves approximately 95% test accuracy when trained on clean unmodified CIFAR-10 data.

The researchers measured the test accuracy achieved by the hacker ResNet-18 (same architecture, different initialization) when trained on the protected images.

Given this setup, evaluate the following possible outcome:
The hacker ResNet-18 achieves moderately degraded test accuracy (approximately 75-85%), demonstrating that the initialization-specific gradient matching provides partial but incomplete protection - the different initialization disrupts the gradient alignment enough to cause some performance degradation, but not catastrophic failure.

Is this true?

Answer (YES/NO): NO